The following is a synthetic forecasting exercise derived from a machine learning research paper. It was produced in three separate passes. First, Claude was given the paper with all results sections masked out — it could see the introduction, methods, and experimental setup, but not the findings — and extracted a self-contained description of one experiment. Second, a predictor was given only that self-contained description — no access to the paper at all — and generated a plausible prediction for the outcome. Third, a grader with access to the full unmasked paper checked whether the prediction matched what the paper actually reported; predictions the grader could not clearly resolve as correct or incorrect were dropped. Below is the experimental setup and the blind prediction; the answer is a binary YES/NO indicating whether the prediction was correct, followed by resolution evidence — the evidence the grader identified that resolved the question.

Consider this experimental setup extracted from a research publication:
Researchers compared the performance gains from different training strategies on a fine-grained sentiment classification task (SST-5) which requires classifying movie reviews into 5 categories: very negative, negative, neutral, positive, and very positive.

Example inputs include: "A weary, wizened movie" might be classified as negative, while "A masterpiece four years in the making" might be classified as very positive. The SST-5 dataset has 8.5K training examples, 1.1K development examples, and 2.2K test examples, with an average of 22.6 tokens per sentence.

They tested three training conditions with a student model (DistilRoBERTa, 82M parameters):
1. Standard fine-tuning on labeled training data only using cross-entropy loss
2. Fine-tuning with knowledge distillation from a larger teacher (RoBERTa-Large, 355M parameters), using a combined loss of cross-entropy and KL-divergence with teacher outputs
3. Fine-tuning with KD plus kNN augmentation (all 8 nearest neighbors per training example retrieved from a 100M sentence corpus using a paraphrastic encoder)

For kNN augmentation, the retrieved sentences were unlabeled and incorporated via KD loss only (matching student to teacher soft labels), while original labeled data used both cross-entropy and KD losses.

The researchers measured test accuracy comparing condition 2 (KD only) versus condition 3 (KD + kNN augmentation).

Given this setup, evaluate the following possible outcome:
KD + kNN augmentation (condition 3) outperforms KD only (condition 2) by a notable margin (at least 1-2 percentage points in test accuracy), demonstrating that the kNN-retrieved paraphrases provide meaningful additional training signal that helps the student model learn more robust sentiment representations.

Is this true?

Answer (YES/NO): YES